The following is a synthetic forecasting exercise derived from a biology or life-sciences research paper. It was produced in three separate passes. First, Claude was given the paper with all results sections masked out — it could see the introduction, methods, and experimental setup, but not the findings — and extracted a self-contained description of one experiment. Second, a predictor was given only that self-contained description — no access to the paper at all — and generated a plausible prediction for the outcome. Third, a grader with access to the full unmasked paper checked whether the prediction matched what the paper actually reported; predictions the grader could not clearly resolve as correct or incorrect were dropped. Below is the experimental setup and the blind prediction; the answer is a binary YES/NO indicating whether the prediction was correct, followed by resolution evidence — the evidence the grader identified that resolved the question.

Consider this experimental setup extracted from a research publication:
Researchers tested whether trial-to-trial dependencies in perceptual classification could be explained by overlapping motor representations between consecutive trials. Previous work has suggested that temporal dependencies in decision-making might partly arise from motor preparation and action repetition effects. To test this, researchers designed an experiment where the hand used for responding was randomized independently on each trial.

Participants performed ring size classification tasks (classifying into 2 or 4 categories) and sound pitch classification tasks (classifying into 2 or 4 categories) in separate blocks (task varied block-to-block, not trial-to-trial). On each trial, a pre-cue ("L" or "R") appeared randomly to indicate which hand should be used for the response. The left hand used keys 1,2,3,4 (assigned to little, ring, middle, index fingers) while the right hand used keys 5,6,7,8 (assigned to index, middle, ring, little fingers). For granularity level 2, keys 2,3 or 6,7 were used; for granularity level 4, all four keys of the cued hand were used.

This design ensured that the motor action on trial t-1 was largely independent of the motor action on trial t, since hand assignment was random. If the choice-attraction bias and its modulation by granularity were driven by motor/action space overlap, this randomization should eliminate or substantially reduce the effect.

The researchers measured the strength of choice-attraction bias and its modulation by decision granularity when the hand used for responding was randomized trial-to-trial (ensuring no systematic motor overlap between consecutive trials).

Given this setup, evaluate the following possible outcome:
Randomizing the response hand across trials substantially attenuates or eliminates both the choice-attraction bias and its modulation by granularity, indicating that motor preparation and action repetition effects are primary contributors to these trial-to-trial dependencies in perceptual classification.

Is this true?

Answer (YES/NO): NO